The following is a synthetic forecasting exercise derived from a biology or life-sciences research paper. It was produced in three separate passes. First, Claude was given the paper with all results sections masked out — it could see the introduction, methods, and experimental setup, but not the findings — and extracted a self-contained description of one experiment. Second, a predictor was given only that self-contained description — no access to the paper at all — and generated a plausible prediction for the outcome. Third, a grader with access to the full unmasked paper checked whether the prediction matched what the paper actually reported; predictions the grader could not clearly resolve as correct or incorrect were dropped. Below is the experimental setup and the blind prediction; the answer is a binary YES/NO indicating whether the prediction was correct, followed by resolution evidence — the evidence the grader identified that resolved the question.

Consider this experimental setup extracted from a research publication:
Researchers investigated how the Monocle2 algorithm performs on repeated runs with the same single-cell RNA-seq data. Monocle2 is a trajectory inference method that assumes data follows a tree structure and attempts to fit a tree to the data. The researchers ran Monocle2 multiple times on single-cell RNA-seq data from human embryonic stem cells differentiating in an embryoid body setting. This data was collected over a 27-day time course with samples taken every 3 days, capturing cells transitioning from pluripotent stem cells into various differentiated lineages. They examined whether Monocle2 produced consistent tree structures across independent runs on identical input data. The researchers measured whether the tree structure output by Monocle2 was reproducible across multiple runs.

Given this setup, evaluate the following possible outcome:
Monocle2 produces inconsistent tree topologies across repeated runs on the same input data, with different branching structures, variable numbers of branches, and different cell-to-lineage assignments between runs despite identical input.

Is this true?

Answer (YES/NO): YES